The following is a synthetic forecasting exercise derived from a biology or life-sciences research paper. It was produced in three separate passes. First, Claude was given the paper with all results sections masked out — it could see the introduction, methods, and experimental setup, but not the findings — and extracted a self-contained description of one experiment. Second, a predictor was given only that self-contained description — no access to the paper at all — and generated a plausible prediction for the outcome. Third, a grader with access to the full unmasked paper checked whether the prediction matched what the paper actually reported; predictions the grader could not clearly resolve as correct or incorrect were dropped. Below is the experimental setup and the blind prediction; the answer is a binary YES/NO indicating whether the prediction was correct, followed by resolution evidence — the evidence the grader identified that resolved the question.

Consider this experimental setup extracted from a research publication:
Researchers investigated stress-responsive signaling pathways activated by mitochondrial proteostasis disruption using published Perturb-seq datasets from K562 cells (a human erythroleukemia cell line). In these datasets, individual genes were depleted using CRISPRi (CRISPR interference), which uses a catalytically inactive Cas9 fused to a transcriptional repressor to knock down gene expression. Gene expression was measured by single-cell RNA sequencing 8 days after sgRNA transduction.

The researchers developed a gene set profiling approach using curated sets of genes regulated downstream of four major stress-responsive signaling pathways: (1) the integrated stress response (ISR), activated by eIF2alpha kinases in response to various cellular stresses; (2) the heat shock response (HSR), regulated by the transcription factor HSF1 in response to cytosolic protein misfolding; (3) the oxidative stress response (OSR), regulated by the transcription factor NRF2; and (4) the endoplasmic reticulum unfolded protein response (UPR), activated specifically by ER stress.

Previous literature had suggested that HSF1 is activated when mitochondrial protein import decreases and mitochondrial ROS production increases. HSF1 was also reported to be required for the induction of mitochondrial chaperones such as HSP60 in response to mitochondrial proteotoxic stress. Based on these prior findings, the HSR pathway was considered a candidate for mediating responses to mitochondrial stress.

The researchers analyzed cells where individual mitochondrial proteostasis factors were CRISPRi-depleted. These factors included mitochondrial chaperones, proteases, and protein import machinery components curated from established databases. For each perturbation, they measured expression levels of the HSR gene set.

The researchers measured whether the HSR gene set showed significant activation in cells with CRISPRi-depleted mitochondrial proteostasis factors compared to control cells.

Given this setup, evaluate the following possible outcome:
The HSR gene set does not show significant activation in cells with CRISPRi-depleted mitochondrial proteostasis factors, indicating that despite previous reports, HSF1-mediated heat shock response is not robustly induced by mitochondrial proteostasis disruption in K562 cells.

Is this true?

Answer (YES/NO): YES